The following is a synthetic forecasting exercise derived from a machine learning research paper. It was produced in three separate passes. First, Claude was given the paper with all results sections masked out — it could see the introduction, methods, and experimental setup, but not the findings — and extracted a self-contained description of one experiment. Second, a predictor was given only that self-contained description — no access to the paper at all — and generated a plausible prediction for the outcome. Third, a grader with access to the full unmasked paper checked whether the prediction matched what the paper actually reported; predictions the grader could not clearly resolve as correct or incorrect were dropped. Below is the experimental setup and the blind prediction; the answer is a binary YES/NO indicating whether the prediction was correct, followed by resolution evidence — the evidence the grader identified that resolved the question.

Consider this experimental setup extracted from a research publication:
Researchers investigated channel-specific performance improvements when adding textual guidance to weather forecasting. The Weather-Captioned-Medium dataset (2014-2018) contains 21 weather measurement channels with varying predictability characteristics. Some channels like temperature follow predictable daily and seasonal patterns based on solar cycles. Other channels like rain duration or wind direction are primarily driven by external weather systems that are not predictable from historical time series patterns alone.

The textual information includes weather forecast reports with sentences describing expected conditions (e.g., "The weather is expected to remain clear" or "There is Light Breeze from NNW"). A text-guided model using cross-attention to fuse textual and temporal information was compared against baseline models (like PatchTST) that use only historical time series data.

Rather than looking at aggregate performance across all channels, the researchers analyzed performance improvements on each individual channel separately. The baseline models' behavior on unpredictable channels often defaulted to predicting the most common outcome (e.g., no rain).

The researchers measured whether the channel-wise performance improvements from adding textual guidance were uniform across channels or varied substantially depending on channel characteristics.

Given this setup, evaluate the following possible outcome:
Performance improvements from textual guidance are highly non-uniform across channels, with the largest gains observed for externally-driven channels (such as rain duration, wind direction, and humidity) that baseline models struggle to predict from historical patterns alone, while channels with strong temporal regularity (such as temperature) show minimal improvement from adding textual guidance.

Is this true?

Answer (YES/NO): NO